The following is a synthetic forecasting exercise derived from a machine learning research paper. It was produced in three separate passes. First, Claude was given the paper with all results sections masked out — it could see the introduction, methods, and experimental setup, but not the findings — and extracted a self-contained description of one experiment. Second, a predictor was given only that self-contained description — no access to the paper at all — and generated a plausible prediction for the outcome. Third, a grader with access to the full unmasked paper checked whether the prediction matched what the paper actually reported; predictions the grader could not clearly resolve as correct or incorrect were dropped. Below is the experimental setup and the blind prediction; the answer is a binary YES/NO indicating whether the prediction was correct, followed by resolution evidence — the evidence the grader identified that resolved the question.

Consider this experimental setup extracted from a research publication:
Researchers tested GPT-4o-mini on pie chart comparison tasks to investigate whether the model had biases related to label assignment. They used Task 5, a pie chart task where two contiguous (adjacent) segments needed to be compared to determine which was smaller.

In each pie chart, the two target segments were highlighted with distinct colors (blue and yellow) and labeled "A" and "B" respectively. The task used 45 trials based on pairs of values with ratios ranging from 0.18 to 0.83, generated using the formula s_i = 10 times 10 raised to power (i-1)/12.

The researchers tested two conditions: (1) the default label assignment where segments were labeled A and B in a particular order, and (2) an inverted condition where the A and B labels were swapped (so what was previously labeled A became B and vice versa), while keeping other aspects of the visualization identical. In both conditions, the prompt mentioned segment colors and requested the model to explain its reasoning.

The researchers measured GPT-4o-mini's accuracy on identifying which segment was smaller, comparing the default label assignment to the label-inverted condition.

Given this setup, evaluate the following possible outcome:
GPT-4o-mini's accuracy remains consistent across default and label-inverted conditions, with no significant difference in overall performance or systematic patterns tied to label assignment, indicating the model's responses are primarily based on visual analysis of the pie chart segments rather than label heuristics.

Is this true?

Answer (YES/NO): NO